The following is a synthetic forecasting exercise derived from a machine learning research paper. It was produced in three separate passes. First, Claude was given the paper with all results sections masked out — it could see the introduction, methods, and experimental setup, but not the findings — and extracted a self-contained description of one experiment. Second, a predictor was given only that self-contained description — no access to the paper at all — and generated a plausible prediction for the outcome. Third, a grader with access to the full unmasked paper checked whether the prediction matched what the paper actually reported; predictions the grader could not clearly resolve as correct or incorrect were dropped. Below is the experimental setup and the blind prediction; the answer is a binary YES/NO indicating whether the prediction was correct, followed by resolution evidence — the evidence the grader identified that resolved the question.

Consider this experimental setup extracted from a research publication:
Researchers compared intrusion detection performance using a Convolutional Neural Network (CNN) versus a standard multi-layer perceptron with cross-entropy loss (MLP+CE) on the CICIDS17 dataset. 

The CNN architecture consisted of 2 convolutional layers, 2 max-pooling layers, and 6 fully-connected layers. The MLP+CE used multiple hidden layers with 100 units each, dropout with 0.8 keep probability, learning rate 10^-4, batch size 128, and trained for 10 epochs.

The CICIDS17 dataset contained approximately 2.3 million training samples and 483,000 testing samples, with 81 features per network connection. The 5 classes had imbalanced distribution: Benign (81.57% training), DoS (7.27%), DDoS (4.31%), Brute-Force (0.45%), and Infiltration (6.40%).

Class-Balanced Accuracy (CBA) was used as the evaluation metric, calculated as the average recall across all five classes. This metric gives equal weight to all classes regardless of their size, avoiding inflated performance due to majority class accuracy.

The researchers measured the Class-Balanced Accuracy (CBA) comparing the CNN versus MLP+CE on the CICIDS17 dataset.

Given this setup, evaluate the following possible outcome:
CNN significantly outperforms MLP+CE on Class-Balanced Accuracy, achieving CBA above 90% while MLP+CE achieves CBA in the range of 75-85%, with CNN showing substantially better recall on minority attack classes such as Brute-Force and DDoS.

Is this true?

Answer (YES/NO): NO